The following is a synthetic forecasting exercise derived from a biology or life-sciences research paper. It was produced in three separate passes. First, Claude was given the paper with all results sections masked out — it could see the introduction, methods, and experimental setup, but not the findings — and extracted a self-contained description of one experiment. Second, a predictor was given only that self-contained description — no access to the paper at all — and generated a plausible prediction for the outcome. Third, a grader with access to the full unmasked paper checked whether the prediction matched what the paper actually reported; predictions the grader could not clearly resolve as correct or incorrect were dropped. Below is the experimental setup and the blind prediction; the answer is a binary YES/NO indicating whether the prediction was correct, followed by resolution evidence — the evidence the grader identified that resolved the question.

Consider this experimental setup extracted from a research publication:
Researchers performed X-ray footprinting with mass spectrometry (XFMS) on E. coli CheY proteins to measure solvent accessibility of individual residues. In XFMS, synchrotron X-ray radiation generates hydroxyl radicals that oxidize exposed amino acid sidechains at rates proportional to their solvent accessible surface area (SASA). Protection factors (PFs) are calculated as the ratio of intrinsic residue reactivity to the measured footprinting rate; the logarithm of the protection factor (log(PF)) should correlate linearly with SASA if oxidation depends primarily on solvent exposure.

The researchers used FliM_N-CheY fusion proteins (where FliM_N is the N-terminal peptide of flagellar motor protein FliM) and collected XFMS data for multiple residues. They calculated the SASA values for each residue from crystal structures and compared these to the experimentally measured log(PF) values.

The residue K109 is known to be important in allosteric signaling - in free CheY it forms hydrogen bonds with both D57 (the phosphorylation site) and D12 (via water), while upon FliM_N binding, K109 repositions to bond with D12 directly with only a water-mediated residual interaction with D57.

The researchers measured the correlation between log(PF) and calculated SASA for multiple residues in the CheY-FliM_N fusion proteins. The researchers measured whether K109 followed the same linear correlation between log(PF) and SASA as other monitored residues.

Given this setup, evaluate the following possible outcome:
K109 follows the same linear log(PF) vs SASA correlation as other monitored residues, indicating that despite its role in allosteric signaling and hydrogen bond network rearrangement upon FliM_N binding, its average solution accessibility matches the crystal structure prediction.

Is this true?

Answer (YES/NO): NO